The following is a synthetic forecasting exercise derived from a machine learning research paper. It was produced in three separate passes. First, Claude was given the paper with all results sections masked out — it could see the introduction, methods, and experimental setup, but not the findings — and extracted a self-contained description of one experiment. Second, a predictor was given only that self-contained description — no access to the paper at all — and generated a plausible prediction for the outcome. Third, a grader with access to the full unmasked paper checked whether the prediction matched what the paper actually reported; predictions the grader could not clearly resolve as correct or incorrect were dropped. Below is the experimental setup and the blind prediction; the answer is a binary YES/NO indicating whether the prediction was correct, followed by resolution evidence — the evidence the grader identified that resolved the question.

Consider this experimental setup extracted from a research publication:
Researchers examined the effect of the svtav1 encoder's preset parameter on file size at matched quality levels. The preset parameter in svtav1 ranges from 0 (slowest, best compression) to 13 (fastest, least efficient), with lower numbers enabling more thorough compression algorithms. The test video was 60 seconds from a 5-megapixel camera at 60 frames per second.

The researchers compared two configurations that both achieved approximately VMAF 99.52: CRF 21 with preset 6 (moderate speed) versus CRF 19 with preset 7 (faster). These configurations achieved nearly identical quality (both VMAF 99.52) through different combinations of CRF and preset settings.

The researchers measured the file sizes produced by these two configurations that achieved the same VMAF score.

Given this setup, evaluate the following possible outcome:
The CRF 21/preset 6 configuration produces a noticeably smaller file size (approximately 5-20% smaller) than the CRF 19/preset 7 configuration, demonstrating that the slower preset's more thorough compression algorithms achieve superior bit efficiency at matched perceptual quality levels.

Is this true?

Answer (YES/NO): YES